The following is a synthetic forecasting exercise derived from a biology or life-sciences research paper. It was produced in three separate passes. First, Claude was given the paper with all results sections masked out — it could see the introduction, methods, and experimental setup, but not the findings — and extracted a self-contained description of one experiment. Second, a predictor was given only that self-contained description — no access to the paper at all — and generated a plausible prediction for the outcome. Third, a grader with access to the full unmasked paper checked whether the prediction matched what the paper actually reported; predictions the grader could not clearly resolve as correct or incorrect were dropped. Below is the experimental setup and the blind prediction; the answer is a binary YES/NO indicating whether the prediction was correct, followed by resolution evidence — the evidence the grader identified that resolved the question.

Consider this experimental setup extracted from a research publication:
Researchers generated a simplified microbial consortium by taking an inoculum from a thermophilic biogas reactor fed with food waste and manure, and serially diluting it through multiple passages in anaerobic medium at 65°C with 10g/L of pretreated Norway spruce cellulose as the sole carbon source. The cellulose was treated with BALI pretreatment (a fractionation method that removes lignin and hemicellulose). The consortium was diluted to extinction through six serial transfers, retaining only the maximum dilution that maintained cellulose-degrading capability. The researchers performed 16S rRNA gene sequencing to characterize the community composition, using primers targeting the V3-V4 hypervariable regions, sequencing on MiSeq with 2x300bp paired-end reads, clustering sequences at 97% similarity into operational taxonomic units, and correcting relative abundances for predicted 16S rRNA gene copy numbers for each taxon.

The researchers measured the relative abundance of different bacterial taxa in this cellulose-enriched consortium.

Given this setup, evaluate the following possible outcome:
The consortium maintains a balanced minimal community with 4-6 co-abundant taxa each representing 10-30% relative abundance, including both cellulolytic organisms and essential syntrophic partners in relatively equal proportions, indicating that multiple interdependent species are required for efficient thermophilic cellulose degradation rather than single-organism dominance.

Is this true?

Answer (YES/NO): NO